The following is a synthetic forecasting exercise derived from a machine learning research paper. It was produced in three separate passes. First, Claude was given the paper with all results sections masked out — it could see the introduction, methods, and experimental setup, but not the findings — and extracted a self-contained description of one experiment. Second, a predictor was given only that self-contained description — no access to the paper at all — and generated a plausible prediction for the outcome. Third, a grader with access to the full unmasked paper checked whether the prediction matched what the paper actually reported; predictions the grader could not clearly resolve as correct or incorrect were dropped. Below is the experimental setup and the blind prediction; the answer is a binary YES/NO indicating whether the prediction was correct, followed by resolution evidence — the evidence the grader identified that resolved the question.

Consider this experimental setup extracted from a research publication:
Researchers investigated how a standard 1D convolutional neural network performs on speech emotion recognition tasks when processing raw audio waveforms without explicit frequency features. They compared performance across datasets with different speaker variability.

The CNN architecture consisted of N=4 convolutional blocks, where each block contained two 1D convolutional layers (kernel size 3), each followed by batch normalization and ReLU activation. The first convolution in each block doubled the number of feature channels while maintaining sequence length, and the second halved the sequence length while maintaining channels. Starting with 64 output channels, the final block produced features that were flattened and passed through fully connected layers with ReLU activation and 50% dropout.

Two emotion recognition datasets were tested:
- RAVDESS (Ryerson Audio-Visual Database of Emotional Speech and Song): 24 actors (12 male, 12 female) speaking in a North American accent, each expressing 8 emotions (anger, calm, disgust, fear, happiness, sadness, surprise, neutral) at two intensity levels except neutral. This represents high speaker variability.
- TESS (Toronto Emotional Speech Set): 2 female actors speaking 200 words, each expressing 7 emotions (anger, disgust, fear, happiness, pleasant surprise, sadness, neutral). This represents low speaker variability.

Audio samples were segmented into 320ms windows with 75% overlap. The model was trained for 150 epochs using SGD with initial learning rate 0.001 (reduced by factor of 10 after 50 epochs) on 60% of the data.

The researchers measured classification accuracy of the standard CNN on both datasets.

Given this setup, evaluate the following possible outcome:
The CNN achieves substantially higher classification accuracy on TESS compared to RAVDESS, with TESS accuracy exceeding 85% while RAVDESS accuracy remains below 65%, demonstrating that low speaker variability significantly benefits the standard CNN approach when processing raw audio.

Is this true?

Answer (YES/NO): YES